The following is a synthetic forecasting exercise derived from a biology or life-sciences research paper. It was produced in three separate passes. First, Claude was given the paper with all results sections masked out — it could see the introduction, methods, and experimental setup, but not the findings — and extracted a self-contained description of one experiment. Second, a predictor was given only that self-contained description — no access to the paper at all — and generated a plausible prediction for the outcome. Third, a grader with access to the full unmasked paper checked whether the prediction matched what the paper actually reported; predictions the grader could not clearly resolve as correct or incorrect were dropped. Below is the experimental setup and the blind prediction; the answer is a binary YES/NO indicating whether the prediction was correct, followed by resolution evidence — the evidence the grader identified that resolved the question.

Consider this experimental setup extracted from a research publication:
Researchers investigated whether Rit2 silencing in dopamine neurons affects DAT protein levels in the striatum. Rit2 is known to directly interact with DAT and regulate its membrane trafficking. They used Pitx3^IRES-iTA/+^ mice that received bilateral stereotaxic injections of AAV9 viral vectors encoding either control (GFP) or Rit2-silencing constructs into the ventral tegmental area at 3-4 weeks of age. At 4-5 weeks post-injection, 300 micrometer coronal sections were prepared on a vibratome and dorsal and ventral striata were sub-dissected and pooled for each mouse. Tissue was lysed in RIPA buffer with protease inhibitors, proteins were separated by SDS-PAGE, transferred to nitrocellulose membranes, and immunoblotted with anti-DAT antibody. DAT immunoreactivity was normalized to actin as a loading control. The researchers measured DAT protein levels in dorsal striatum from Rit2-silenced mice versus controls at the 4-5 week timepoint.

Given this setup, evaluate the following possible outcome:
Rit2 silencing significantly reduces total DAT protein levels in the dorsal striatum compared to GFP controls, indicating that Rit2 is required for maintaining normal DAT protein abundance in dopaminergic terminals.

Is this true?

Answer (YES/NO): YES